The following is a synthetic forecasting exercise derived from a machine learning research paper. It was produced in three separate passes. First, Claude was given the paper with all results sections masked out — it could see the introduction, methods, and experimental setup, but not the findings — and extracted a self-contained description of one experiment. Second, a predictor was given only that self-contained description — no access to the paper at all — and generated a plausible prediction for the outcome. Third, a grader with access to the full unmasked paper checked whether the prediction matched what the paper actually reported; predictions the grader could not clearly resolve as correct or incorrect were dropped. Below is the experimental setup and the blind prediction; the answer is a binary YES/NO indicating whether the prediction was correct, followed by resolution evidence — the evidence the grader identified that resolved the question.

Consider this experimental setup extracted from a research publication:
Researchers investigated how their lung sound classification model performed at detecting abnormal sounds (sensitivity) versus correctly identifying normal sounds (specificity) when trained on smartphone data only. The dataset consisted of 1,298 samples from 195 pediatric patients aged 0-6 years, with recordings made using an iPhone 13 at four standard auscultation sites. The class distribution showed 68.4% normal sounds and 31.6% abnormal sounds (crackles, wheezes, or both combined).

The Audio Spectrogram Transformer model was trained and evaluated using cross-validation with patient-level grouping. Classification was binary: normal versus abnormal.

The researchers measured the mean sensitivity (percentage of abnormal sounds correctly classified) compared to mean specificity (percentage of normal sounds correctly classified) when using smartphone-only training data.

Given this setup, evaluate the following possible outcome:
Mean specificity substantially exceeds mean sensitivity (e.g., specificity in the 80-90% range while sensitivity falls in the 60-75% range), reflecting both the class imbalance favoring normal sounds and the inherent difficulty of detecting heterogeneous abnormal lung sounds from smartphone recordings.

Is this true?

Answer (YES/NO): NO